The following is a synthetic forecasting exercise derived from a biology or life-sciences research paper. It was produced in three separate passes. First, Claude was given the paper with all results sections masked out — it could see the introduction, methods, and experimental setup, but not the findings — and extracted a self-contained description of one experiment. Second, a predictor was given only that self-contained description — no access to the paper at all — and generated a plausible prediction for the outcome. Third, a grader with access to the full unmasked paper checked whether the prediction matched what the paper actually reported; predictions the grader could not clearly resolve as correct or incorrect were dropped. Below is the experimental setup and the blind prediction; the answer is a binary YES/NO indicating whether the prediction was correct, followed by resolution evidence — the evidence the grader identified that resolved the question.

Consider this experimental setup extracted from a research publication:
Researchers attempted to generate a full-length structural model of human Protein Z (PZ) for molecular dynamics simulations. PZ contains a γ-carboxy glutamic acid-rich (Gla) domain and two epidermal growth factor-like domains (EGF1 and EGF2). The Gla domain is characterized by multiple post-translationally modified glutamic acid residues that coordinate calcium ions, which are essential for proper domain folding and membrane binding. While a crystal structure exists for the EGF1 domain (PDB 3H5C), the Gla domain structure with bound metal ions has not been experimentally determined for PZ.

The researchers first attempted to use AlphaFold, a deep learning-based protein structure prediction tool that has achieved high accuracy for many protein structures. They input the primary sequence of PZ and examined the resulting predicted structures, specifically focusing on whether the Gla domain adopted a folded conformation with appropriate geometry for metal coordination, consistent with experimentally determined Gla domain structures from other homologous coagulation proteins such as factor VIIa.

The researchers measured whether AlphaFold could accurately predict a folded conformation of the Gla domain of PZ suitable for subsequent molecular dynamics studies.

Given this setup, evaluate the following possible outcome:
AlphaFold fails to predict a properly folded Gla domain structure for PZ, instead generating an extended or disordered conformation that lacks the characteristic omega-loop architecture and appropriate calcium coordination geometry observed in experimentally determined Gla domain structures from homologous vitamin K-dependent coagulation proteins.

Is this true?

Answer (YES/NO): YES